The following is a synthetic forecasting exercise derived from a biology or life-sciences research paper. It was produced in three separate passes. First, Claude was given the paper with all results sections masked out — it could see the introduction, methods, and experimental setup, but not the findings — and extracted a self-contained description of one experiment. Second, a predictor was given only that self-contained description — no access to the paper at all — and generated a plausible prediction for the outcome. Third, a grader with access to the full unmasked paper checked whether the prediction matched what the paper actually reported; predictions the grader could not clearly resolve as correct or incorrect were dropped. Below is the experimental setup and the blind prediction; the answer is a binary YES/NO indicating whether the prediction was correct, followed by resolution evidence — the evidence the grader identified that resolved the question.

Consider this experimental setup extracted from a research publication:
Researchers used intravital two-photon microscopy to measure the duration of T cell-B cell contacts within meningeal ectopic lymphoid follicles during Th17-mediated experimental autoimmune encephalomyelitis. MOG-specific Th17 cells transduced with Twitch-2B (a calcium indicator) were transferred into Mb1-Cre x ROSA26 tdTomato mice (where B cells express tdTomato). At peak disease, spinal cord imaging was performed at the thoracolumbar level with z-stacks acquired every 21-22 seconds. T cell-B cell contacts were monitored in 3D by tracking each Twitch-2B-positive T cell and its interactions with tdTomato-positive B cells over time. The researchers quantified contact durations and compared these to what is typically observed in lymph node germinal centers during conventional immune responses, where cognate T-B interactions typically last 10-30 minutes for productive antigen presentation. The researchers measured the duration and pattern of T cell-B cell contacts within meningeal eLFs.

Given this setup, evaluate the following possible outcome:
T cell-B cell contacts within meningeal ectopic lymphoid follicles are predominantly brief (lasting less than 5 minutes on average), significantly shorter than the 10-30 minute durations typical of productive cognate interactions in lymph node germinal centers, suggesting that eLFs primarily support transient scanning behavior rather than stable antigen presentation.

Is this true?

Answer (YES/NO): NO